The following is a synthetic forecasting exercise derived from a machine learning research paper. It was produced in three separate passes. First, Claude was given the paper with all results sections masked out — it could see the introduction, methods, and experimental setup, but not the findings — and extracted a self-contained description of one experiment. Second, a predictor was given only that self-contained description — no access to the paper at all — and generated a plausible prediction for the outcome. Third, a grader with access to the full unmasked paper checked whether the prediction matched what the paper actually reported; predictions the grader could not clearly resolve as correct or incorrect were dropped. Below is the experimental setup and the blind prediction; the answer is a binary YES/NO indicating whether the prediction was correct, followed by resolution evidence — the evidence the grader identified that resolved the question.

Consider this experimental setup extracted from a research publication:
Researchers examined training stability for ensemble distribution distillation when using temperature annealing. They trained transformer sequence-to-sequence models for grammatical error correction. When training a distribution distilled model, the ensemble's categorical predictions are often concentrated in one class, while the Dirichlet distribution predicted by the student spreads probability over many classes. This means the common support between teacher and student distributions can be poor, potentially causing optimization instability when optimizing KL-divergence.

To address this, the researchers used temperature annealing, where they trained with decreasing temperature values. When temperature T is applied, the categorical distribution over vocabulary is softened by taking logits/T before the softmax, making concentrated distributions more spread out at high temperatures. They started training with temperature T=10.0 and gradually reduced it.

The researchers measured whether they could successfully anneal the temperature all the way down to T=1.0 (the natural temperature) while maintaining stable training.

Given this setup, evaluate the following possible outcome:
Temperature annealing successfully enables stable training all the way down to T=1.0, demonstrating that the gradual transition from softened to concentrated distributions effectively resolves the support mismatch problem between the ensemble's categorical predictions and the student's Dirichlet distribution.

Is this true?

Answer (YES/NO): NO